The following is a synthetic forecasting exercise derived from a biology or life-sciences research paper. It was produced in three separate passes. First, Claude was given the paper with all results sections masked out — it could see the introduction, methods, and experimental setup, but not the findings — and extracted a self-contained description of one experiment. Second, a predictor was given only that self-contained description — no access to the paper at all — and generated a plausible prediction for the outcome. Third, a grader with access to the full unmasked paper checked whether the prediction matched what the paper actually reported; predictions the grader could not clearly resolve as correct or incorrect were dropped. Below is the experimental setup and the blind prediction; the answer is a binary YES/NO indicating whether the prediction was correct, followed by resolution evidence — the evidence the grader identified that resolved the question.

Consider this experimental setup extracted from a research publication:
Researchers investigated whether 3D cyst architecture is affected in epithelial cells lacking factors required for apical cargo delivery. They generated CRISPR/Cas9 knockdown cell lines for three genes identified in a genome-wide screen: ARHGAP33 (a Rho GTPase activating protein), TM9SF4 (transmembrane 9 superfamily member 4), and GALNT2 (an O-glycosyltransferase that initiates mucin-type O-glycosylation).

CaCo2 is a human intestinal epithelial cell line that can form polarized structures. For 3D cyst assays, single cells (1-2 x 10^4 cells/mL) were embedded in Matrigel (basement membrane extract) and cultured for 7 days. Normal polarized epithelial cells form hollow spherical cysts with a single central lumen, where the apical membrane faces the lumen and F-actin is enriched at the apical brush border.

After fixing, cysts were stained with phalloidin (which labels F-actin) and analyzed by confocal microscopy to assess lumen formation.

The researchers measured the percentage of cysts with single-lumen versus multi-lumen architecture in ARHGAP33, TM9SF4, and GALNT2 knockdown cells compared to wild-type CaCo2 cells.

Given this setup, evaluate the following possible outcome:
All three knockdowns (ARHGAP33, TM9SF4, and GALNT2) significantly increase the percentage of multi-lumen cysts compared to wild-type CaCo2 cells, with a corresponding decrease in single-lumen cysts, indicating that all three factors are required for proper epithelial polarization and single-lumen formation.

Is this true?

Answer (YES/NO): YES